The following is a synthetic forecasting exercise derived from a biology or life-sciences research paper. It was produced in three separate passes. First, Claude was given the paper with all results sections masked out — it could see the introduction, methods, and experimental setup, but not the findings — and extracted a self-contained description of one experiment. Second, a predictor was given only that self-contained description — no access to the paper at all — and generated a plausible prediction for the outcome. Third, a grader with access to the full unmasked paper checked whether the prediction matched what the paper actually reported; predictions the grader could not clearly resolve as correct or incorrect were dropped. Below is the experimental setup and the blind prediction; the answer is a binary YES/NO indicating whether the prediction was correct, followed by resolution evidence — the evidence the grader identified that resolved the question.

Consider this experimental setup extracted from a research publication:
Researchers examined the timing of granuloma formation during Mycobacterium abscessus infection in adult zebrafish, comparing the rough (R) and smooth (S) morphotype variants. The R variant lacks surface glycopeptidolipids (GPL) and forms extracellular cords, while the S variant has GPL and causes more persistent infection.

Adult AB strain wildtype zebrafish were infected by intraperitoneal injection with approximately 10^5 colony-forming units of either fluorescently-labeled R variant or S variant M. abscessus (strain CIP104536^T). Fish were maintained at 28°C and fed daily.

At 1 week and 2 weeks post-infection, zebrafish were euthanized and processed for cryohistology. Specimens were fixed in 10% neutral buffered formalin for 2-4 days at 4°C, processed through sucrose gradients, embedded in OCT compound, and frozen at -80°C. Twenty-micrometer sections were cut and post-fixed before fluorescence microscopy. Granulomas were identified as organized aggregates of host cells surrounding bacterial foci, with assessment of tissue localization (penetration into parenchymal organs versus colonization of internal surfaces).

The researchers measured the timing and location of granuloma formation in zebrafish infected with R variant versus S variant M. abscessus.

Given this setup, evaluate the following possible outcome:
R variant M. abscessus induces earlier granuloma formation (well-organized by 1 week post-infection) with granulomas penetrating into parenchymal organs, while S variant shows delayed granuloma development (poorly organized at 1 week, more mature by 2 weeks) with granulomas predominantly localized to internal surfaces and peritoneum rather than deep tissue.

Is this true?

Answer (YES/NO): NO